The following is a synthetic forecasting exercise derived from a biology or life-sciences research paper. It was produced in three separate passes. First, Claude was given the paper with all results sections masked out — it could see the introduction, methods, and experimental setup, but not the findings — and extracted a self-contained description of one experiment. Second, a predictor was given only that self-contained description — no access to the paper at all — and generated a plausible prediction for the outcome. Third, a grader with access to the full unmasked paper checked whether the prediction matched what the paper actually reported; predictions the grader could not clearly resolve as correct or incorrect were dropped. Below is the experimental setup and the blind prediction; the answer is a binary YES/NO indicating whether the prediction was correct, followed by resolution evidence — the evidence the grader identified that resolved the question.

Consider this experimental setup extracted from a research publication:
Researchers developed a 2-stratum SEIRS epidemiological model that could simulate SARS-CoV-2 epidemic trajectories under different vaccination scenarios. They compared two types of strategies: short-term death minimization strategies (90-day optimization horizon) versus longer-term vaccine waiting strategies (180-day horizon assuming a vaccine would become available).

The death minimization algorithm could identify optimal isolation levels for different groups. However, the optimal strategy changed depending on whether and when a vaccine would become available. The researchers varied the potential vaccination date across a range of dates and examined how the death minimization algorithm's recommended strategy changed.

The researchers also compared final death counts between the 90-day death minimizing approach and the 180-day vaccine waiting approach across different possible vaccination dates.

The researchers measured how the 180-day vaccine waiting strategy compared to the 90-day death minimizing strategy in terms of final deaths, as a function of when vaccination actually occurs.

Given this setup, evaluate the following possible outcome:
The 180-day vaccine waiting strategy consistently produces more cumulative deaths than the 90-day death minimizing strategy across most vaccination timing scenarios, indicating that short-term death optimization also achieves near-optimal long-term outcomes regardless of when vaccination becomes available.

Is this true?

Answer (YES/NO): NO